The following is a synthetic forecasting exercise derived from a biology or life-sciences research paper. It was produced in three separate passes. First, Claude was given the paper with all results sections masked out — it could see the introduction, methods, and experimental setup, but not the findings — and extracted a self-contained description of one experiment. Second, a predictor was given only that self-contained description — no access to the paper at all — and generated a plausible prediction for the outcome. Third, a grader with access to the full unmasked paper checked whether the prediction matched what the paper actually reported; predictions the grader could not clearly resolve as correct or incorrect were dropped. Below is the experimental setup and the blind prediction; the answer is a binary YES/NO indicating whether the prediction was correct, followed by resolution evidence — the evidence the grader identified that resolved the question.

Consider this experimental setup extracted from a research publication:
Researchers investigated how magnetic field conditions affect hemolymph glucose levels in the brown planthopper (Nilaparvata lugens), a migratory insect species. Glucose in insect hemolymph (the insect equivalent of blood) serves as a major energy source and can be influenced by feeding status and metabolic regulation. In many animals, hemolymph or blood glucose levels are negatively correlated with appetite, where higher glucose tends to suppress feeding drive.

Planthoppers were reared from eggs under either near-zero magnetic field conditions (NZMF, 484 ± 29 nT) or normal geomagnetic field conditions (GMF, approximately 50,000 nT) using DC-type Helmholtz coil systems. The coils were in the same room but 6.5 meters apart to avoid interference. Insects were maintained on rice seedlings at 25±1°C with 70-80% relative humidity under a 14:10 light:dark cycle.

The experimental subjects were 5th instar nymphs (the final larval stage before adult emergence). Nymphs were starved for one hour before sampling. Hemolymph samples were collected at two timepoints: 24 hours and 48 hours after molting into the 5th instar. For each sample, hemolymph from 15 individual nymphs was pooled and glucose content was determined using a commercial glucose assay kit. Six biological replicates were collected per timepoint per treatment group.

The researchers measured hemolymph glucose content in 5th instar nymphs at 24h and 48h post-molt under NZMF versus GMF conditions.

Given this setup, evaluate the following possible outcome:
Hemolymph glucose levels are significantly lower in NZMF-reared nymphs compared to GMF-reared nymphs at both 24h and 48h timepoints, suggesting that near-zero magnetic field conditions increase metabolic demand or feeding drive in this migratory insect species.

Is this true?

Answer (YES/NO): NO